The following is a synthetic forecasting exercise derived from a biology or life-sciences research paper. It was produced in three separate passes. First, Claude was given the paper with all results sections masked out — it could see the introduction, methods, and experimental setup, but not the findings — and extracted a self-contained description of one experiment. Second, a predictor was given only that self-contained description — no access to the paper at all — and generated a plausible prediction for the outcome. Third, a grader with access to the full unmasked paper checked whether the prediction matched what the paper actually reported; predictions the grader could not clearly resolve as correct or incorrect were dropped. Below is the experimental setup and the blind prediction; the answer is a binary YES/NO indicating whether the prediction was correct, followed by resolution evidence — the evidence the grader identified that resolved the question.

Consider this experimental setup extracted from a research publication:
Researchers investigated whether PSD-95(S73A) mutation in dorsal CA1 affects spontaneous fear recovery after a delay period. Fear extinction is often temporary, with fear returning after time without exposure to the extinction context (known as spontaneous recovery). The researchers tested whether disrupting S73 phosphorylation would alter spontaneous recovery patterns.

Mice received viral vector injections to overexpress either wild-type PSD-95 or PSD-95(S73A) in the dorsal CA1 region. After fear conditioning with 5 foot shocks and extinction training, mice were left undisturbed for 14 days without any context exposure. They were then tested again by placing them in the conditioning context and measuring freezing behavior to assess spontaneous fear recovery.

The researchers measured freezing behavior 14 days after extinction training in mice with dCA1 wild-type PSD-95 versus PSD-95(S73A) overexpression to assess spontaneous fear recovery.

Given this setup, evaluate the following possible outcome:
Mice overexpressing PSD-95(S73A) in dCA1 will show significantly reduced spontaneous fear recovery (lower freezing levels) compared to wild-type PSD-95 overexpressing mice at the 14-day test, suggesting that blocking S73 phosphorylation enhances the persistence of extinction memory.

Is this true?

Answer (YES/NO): NO